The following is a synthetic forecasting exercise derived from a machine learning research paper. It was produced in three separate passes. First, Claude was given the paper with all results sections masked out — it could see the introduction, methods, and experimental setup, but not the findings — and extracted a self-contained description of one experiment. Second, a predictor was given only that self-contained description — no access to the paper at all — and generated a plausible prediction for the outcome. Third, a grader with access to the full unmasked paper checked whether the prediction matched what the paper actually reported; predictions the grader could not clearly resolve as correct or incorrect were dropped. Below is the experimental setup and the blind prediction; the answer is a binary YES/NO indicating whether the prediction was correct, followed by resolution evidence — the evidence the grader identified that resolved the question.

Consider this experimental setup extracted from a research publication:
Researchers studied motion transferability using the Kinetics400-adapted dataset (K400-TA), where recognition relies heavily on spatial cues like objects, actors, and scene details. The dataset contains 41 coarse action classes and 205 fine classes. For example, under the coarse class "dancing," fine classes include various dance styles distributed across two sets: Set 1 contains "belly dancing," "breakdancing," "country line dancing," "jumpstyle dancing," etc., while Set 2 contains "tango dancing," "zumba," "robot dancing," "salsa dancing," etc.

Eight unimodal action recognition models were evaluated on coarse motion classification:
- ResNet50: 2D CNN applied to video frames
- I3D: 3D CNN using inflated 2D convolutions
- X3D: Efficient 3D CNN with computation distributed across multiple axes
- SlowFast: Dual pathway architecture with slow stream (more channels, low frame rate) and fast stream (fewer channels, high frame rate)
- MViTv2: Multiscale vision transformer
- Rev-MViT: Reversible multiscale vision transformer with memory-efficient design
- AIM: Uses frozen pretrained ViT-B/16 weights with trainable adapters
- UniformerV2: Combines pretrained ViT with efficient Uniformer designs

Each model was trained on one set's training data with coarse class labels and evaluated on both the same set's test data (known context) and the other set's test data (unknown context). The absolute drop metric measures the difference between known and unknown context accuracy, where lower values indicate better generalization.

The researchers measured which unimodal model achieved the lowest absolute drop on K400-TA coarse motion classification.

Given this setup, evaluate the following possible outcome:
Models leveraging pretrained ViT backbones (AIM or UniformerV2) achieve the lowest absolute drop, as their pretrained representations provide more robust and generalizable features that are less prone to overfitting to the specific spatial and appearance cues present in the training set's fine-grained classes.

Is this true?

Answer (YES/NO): NO